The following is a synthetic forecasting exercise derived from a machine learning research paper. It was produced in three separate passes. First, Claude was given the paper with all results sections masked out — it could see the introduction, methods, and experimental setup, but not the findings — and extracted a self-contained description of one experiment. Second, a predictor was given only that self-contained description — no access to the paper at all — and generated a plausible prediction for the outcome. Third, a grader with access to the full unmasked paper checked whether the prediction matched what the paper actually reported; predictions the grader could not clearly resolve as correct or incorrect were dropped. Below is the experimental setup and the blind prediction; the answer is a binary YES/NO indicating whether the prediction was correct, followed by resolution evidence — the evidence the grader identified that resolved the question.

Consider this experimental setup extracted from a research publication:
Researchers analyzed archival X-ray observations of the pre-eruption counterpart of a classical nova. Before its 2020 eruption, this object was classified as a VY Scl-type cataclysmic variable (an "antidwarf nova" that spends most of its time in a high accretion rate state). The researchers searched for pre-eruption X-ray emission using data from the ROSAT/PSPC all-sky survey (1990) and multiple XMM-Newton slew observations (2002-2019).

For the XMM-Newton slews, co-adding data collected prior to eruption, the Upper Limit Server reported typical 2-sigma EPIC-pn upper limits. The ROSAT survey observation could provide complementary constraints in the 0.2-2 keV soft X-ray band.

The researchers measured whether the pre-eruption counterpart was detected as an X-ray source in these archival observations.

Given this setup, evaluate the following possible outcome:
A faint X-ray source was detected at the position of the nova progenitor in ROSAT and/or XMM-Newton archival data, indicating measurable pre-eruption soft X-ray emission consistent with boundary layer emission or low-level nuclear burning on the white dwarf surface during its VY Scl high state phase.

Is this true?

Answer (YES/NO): NO